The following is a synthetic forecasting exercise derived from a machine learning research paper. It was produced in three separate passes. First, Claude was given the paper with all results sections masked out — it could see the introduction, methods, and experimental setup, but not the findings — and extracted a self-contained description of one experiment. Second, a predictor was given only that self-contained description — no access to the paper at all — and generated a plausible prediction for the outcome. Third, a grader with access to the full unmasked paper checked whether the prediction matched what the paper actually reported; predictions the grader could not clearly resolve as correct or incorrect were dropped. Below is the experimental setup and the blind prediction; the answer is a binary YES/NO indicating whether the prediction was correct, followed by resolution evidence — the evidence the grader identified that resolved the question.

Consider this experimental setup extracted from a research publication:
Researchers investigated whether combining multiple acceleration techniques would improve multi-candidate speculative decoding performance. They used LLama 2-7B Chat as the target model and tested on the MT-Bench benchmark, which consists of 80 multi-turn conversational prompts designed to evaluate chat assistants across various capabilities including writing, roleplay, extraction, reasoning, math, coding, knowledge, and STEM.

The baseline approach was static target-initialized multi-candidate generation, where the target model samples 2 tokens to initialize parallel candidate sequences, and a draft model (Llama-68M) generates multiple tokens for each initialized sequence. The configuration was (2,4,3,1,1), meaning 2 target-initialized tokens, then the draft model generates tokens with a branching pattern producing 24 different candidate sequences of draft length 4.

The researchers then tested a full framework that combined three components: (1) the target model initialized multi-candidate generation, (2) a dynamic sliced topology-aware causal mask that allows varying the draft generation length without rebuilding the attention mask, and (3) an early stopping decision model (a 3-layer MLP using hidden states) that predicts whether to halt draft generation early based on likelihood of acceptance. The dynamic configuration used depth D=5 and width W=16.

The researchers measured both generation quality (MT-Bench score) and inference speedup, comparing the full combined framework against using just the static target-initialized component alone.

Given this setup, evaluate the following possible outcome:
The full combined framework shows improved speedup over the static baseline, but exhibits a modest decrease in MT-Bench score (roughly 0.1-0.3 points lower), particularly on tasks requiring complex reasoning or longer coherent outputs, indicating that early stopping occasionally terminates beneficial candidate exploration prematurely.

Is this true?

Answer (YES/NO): NO